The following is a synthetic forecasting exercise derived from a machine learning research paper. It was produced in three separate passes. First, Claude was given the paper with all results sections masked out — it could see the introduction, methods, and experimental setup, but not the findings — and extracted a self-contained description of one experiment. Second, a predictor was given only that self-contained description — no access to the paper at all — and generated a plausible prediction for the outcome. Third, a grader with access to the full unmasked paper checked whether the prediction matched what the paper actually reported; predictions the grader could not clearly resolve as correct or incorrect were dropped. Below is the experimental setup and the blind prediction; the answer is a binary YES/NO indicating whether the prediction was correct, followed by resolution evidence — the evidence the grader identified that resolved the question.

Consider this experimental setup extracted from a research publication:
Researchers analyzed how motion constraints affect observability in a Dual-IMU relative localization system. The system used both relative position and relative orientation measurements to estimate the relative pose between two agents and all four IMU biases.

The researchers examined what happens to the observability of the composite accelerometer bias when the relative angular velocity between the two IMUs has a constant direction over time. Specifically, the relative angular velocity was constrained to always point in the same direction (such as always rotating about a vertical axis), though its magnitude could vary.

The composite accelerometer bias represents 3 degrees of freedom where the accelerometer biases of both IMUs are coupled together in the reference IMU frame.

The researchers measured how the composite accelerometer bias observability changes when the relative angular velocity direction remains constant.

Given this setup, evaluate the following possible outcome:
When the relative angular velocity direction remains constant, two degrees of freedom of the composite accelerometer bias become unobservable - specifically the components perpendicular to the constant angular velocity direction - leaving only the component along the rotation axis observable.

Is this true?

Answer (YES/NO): NO